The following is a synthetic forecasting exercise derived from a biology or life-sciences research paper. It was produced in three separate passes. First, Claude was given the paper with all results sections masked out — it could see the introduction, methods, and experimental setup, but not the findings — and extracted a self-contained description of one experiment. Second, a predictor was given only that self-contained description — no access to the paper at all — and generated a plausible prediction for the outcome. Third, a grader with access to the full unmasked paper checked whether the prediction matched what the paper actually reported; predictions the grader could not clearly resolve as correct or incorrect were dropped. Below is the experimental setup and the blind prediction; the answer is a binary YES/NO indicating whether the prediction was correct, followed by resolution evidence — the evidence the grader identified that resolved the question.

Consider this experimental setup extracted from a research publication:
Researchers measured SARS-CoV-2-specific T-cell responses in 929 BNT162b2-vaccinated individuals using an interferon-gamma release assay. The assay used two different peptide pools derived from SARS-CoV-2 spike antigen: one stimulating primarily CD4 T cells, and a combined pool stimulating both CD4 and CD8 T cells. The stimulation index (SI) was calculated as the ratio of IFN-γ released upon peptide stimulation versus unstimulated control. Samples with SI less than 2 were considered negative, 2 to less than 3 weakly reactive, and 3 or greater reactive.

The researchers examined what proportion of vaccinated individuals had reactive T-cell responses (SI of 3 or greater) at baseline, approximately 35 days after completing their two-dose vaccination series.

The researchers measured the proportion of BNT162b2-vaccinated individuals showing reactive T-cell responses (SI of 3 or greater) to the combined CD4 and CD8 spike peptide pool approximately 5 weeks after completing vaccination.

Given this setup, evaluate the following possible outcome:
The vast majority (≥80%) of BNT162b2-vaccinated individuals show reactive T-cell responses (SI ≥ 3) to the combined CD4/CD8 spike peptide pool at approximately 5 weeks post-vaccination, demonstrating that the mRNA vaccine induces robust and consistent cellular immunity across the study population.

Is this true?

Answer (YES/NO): NO